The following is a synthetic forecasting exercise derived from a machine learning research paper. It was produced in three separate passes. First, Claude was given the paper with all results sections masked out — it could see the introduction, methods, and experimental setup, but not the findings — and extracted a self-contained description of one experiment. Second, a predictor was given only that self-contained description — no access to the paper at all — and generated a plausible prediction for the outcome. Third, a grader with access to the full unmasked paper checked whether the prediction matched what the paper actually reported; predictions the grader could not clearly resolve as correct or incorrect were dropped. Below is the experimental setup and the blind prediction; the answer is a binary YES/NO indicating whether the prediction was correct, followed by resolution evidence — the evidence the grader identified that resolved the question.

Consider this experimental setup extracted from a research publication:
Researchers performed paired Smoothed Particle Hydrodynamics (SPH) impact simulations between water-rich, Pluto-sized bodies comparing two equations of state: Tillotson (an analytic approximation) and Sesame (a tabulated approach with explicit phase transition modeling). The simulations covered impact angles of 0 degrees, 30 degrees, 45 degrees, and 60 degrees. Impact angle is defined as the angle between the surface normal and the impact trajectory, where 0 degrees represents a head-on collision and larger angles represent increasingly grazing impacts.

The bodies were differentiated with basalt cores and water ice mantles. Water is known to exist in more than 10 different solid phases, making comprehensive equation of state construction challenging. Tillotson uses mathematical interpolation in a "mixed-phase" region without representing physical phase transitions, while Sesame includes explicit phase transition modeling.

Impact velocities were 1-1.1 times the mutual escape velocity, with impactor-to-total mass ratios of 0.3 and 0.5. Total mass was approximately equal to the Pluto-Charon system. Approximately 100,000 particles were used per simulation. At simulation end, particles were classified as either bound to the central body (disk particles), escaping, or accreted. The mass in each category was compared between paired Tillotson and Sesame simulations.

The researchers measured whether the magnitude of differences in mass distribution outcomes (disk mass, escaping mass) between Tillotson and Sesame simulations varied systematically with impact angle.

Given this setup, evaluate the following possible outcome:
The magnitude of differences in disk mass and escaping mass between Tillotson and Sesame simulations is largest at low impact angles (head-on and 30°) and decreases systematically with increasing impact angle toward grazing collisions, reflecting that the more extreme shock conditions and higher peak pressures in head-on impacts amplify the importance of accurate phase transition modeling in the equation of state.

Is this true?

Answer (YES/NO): NO